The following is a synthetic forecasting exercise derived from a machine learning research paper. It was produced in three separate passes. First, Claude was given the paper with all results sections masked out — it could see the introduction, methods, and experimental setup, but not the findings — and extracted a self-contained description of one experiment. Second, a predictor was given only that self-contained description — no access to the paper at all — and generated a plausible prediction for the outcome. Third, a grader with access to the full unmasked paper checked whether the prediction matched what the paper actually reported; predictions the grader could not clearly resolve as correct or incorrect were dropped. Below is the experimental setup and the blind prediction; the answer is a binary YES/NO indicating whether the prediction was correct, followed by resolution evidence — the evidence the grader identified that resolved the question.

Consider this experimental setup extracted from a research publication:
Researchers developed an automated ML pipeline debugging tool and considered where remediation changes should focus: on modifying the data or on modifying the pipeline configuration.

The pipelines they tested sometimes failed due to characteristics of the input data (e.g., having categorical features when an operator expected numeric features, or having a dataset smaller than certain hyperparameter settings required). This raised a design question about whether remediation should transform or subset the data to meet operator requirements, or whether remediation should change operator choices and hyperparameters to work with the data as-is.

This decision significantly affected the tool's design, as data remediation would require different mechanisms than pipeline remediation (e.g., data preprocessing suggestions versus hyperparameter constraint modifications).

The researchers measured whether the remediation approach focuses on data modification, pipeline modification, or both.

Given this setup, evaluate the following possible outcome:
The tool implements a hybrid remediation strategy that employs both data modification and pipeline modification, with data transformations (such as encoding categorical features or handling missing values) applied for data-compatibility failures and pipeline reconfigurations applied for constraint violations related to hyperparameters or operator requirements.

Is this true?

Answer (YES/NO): NO